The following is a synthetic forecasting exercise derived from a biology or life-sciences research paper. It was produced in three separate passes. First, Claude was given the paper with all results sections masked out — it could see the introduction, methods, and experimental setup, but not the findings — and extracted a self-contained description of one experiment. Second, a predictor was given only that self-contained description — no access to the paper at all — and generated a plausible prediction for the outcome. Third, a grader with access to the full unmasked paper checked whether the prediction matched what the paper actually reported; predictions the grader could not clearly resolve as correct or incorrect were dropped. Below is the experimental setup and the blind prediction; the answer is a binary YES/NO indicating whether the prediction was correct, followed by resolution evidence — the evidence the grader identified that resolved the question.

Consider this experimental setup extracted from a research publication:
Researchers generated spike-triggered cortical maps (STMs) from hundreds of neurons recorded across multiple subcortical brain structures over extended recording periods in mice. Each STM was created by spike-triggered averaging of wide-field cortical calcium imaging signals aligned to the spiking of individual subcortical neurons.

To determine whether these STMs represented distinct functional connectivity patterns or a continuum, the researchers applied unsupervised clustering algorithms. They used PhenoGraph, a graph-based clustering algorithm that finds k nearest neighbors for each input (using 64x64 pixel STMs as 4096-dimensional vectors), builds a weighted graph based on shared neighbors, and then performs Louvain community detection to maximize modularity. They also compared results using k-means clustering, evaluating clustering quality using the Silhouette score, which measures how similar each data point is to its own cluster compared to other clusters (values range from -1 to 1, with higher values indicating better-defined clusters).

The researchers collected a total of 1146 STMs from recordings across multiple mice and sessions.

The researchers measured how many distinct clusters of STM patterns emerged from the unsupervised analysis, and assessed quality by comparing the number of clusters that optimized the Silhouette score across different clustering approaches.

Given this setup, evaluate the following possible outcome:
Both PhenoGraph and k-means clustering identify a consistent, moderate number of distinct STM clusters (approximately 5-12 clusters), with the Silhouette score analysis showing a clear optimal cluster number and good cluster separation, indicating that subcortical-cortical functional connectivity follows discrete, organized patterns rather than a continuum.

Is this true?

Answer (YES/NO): YES